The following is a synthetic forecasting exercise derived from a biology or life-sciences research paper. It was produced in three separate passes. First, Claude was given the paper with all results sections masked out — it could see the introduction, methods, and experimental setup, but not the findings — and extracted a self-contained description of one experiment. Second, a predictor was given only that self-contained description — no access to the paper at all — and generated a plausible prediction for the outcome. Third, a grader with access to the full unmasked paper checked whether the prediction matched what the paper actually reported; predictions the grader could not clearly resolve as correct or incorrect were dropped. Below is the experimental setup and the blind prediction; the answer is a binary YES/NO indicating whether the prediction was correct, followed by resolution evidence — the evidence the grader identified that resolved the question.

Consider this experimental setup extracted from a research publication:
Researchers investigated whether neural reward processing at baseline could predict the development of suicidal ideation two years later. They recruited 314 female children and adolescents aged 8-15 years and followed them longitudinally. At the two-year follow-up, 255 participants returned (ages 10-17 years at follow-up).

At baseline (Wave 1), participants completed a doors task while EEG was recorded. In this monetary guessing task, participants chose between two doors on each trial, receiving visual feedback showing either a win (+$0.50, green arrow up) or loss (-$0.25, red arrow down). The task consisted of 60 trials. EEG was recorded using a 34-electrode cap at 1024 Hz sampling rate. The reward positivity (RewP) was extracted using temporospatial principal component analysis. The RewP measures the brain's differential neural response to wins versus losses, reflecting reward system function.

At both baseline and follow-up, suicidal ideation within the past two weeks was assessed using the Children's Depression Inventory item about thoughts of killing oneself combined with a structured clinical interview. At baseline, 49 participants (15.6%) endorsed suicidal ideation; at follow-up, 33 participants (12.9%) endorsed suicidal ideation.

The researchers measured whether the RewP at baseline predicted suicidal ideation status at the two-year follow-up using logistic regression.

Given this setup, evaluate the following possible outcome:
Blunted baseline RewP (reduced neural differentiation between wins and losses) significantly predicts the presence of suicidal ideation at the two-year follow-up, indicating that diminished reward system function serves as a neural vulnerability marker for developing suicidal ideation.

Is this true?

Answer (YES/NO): NO